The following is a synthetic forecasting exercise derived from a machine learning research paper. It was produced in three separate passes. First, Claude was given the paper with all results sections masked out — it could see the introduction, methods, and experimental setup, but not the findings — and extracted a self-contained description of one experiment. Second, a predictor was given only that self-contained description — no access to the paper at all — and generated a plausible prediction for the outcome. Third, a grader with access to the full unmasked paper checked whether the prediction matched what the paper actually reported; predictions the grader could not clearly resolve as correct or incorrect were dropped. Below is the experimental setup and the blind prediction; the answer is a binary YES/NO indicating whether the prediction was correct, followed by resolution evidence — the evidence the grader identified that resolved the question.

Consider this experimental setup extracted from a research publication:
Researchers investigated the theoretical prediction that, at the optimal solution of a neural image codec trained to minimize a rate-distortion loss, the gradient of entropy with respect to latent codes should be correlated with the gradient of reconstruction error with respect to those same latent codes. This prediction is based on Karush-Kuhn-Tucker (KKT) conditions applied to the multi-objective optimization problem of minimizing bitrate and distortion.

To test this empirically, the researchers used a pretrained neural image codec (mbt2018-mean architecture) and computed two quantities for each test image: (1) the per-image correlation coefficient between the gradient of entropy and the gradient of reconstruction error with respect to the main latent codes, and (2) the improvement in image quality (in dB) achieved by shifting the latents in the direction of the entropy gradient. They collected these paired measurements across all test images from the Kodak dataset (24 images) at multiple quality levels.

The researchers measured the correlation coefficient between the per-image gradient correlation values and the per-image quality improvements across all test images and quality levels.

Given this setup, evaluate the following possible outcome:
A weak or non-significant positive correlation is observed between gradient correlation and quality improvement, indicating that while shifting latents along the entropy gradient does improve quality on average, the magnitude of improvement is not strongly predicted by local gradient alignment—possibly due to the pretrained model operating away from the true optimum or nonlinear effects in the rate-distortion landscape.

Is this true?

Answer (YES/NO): NO